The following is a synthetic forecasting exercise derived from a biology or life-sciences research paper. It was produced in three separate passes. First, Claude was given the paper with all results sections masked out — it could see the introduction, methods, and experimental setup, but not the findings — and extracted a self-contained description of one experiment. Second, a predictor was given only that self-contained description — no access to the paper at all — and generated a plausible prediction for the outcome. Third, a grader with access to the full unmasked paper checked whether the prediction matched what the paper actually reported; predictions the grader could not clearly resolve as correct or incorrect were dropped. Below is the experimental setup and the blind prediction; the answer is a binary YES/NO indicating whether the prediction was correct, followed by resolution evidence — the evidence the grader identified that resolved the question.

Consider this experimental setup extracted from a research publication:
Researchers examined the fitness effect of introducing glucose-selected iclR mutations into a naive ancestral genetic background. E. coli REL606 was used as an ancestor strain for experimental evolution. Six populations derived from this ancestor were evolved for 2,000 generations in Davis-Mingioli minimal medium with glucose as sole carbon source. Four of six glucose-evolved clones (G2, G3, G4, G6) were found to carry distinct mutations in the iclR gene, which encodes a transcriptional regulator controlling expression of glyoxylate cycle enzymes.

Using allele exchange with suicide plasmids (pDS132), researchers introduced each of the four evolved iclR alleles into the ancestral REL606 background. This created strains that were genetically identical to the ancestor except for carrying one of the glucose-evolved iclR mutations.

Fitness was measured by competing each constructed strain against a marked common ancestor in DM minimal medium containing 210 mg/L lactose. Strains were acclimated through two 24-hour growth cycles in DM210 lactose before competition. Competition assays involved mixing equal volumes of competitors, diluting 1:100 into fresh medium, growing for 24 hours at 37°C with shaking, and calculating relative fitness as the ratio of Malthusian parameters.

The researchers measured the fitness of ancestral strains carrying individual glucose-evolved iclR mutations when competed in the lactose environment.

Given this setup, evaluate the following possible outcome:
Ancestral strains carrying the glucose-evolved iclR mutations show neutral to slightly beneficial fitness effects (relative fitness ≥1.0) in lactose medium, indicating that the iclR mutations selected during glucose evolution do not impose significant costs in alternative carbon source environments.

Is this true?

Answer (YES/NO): YES